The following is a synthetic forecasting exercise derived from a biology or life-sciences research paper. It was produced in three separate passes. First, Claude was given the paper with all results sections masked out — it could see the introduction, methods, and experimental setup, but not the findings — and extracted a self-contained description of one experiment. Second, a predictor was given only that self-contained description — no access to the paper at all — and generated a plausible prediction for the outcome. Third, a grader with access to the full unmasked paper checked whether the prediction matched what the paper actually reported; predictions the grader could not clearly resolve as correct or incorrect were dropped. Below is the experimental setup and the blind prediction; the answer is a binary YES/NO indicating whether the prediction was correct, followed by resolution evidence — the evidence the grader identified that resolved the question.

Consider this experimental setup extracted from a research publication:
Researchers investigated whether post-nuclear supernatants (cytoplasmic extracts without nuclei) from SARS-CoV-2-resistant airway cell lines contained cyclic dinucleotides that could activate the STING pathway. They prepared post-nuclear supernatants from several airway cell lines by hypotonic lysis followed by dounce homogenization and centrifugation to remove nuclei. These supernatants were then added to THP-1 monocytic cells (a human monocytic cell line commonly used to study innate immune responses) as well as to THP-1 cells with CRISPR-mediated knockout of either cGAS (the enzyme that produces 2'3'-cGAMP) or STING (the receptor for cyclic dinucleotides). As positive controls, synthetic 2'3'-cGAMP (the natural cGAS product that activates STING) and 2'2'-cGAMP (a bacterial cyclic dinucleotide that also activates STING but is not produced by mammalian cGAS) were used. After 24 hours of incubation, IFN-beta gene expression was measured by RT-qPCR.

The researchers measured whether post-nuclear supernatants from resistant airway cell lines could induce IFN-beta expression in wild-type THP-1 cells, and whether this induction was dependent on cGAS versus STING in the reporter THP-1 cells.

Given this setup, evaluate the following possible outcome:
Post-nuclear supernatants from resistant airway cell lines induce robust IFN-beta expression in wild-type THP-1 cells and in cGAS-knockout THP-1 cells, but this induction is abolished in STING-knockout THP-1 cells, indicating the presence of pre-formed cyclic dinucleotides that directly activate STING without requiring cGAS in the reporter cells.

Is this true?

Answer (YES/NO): NO